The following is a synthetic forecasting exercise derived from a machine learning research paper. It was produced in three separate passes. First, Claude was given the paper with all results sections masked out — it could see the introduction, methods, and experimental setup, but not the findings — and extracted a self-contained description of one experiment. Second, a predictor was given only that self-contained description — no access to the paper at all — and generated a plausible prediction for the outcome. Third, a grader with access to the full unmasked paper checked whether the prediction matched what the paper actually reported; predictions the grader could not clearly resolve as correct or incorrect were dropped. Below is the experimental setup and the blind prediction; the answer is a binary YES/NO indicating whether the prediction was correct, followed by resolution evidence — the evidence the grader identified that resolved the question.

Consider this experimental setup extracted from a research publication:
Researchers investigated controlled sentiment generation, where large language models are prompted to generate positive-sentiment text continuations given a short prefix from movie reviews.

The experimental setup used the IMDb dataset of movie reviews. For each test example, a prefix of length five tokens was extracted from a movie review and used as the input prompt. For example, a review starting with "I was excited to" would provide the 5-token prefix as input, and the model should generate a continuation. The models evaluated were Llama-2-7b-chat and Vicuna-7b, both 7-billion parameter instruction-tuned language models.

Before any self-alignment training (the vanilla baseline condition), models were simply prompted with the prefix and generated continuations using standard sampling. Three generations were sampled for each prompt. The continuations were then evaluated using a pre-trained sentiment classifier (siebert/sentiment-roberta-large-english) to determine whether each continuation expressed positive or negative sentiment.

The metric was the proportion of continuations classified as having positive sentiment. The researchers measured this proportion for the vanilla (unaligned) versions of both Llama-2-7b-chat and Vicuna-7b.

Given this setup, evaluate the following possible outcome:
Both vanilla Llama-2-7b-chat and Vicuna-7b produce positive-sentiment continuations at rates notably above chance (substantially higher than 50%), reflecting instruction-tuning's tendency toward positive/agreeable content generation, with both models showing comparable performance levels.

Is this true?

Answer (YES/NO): NO